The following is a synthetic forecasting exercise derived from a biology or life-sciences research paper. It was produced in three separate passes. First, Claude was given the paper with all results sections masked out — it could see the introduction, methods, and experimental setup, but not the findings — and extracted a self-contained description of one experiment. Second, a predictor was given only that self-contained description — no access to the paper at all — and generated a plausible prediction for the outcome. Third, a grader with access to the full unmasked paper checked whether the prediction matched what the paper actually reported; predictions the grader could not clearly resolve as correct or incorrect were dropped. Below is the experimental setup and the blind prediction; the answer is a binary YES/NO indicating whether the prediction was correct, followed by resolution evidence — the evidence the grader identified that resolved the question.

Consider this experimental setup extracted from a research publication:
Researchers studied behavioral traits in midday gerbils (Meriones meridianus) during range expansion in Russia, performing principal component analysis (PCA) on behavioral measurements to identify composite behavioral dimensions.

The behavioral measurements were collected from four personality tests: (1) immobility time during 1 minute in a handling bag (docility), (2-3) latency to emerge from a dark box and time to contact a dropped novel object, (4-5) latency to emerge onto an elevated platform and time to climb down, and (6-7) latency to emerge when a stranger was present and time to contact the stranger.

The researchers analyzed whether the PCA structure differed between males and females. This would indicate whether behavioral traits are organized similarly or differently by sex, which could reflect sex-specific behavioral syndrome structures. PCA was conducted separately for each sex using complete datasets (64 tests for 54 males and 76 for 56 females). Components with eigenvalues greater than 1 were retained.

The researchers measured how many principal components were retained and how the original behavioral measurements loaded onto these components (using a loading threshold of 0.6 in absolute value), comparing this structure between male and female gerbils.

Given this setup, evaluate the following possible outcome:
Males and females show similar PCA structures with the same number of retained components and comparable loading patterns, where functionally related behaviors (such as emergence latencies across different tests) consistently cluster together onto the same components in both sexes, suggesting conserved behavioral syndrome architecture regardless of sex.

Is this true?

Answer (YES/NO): NO